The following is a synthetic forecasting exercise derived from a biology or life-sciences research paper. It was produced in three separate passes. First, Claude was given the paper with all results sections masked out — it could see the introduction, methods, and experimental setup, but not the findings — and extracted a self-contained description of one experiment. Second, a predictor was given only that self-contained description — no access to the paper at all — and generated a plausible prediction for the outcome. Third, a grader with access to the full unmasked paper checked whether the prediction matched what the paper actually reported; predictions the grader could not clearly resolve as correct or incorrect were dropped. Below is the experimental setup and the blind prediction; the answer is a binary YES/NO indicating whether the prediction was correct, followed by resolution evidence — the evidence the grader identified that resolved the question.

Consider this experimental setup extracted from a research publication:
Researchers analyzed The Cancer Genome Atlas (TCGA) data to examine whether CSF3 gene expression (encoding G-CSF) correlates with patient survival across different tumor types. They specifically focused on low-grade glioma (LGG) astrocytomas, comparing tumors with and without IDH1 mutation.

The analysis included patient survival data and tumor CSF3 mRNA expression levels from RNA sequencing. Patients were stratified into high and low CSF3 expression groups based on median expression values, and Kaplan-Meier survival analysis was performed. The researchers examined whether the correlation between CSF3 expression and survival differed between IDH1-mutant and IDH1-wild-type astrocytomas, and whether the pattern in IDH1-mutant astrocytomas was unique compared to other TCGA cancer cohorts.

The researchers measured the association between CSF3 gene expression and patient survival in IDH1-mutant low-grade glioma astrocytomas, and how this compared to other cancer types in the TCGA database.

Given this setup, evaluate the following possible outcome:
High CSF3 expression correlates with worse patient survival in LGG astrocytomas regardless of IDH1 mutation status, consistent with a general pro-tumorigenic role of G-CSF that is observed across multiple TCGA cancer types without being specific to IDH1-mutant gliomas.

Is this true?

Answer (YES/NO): NO